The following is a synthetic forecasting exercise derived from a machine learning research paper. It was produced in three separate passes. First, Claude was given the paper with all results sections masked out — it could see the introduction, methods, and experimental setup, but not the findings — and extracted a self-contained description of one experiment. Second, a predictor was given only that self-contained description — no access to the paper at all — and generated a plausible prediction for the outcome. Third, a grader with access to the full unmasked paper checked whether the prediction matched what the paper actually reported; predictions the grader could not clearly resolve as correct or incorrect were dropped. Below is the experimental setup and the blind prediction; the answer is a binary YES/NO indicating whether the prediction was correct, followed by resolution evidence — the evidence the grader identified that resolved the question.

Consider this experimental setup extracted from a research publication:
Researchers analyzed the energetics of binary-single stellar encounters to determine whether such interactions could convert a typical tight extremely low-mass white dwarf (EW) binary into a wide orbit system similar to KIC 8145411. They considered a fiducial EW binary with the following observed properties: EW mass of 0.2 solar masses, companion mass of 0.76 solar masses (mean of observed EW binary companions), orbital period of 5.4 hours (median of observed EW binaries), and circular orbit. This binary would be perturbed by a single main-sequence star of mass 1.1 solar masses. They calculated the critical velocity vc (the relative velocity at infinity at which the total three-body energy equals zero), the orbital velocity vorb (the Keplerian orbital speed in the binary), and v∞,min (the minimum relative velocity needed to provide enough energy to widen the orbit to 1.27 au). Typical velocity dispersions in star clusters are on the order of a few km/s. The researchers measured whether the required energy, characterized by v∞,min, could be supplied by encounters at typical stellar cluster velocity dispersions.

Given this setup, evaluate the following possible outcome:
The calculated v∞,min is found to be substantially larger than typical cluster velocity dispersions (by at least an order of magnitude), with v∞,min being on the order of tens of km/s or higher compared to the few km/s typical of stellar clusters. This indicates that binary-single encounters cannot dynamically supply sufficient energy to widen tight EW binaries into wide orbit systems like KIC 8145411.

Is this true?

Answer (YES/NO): YES